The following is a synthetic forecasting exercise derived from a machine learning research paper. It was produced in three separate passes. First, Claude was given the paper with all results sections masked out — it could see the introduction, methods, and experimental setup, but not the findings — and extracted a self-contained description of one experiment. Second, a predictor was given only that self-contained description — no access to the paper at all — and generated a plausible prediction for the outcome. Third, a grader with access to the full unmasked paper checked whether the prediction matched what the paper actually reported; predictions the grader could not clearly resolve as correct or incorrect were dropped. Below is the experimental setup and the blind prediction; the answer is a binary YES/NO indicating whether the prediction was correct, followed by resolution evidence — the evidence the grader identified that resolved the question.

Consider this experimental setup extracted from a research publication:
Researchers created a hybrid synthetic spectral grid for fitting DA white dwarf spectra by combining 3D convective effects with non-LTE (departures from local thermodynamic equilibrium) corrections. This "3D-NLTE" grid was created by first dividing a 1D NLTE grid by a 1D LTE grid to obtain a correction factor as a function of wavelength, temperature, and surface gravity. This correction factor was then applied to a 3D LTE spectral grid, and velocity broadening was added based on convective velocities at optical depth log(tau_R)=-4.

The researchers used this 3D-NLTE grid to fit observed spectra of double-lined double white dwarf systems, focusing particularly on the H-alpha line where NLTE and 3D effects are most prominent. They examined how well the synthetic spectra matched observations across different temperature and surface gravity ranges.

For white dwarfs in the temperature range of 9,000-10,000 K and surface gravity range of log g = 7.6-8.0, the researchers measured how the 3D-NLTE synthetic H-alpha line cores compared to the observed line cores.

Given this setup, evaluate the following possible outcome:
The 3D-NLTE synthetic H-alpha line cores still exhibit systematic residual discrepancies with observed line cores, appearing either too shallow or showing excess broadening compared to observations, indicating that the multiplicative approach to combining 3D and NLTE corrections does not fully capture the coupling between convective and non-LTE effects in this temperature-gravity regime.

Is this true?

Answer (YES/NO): NO